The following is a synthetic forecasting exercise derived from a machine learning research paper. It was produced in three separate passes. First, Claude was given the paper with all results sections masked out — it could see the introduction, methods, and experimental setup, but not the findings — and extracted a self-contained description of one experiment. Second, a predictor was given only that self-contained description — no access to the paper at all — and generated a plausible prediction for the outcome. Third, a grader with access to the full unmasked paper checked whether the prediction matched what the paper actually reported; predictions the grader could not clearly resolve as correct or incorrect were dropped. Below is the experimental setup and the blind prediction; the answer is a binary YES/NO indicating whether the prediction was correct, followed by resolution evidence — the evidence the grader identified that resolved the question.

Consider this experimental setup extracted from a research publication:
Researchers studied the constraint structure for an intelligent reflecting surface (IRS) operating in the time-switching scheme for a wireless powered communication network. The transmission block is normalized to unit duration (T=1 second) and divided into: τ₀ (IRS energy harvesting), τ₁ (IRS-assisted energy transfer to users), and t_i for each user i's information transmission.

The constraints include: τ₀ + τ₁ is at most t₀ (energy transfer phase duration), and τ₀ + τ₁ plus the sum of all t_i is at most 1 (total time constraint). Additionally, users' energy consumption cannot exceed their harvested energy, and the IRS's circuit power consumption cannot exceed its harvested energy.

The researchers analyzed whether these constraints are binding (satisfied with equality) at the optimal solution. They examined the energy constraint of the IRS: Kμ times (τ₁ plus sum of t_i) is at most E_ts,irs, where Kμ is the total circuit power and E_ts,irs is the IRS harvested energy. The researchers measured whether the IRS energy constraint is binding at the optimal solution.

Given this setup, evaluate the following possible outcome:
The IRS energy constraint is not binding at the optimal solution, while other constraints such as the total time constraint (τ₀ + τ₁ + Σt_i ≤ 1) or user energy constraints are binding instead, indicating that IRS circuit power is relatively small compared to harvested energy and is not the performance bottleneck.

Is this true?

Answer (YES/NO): NO